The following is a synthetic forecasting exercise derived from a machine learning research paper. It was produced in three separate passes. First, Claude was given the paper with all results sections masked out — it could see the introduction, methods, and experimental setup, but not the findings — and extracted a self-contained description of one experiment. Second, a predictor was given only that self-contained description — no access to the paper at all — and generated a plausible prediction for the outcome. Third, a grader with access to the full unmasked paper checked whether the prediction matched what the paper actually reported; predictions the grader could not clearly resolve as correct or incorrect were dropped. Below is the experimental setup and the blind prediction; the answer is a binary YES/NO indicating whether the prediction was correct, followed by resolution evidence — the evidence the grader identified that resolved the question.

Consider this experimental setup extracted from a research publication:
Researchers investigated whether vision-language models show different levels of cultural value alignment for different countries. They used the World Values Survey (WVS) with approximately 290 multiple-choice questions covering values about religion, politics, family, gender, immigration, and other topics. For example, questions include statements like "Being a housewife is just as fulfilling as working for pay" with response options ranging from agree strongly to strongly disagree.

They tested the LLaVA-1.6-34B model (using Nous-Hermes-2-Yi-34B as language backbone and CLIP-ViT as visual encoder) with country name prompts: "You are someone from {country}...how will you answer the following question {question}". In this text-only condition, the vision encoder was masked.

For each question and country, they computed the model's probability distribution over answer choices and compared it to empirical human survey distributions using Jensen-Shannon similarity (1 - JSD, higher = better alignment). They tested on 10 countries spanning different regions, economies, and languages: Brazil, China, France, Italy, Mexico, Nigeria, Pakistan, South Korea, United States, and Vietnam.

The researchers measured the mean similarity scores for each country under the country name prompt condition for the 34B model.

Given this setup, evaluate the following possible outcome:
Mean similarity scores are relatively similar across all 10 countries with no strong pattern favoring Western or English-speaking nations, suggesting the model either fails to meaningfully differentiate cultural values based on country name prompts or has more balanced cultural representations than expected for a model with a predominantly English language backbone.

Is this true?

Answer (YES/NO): YES